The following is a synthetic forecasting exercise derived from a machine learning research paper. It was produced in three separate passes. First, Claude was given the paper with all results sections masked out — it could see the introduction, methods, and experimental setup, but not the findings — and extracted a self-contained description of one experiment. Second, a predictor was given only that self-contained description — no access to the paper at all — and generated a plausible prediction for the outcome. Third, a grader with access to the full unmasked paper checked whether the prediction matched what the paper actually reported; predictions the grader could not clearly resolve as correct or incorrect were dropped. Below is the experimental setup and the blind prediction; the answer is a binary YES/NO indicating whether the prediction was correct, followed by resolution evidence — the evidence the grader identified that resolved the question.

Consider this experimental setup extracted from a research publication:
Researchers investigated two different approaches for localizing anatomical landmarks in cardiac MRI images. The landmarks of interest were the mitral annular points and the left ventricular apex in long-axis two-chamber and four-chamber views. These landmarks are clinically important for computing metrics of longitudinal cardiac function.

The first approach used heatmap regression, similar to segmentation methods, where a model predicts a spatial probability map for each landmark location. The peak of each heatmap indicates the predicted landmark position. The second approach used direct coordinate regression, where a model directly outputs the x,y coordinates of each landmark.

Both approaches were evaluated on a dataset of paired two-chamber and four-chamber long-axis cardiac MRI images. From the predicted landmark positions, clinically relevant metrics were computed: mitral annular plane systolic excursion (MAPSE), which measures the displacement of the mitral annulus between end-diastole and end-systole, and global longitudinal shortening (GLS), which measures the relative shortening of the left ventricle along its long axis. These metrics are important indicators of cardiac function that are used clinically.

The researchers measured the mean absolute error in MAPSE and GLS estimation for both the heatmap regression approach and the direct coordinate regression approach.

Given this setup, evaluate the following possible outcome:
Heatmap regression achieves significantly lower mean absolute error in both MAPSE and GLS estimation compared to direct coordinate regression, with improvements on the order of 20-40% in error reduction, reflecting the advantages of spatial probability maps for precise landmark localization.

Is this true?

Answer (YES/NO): NO